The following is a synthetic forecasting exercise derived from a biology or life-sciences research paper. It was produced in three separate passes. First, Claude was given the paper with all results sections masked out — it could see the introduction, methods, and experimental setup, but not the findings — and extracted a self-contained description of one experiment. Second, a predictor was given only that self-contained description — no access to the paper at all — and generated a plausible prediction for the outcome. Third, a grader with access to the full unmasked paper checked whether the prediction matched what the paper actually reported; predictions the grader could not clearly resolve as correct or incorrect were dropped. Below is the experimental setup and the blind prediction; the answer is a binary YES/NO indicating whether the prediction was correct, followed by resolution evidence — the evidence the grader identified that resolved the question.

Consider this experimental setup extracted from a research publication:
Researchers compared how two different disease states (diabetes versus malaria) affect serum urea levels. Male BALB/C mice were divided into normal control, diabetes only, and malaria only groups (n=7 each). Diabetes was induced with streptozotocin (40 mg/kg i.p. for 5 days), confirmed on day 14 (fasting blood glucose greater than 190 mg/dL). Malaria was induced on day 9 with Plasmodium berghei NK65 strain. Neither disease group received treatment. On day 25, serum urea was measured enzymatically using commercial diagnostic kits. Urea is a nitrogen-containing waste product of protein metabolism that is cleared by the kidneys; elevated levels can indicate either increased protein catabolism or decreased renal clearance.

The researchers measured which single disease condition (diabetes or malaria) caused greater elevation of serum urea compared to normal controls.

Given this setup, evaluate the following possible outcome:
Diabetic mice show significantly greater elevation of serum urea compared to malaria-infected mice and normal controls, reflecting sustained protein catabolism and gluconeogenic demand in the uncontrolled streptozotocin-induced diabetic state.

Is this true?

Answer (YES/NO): NO